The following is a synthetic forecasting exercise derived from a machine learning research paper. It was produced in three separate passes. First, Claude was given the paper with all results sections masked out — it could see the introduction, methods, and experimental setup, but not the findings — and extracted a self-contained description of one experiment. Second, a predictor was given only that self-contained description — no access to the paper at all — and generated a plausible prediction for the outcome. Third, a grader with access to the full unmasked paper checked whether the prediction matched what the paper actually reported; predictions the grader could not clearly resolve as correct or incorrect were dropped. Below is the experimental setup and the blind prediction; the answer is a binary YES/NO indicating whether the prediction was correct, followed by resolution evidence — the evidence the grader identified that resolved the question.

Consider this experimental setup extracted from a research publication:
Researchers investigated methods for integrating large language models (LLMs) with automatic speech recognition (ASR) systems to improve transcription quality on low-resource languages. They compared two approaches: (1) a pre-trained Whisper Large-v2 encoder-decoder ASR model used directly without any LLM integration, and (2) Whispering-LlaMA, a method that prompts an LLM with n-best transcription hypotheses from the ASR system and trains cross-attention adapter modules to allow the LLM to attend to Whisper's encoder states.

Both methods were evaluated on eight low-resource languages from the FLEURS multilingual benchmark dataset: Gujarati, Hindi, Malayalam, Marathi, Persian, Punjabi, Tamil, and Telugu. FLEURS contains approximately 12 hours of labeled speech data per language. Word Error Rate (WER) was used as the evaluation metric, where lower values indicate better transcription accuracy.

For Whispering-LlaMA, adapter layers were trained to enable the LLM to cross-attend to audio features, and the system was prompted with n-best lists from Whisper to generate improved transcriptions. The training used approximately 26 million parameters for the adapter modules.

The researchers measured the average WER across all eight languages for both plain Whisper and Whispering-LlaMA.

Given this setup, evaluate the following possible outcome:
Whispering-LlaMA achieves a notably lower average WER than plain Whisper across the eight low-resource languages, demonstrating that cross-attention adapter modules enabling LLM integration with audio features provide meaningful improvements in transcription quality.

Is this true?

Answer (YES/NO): NO